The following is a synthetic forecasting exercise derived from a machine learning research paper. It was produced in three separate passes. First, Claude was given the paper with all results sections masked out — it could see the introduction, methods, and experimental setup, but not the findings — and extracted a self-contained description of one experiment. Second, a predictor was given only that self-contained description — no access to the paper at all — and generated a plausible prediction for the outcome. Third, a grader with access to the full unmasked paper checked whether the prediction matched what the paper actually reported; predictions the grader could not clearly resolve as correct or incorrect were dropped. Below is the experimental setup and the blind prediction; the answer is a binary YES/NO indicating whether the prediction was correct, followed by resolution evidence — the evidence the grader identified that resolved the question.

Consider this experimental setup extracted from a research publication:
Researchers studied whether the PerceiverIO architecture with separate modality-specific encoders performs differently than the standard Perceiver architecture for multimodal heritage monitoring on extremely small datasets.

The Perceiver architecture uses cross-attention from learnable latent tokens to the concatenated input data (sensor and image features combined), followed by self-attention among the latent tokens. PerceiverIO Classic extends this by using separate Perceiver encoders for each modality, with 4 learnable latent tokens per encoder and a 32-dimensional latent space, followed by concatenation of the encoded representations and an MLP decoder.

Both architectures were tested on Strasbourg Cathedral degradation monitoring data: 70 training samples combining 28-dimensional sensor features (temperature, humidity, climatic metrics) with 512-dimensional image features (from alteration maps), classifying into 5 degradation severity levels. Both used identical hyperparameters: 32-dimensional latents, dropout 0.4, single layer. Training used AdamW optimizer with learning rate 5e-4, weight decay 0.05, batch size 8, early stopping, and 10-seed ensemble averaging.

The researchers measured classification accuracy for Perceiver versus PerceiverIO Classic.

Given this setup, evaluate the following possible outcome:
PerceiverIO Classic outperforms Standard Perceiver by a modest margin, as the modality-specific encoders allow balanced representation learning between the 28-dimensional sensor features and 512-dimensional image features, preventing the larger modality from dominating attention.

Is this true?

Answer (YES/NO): NO